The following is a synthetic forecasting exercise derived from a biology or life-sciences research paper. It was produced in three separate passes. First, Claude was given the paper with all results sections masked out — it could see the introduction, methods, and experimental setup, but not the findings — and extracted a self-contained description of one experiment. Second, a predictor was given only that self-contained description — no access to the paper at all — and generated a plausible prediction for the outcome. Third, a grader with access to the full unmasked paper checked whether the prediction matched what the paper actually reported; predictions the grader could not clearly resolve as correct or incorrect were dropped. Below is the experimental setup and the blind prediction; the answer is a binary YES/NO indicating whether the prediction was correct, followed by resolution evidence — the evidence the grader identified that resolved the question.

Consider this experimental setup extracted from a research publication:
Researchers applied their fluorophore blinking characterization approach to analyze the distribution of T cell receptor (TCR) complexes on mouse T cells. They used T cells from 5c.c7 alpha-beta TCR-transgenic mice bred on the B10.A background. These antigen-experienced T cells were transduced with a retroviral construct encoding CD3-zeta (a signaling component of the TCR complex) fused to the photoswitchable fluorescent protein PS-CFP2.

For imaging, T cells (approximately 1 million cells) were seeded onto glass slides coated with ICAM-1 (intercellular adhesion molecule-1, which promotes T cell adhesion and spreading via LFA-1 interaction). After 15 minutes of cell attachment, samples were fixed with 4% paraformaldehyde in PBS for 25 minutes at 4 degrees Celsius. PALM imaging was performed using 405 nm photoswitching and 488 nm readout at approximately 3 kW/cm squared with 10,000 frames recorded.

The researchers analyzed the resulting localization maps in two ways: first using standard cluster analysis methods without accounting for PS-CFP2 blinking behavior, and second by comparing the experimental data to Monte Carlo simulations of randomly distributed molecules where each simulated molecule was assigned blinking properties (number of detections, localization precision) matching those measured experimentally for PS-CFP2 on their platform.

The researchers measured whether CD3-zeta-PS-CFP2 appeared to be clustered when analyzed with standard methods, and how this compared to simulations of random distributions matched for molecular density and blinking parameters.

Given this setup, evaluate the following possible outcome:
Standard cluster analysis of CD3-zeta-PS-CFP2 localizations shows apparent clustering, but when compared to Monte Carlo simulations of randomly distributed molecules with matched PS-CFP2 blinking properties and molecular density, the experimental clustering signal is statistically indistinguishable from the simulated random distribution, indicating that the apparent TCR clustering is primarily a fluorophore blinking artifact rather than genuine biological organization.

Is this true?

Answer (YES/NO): YES